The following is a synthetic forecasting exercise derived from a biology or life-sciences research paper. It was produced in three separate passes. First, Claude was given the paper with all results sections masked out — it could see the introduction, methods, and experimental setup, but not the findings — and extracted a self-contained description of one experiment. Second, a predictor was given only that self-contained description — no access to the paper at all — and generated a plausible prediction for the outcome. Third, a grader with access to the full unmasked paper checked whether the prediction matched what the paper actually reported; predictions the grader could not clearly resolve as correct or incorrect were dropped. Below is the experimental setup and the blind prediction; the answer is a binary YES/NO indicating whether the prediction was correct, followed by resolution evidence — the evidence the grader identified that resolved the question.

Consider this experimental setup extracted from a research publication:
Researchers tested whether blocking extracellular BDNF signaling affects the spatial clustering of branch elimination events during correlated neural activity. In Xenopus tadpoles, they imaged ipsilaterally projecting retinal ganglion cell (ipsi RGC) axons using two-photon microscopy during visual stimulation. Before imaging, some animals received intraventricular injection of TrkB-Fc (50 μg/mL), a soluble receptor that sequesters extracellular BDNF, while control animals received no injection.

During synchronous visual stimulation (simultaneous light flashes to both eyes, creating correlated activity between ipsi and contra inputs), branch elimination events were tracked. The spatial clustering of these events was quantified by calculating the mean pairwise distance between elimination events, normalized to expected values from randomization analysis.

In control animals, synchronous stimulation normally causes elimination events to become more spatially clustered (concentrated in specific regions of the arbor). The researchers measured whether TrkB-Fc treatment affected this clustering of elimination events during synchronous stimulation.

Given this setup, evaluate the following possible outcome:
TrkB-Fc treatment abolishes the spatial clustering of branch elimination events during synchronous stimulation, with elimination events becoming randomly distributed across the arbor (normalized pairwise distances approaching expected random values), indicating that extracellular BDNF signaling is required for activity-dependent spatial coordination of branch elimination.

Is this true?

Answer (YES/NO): YES